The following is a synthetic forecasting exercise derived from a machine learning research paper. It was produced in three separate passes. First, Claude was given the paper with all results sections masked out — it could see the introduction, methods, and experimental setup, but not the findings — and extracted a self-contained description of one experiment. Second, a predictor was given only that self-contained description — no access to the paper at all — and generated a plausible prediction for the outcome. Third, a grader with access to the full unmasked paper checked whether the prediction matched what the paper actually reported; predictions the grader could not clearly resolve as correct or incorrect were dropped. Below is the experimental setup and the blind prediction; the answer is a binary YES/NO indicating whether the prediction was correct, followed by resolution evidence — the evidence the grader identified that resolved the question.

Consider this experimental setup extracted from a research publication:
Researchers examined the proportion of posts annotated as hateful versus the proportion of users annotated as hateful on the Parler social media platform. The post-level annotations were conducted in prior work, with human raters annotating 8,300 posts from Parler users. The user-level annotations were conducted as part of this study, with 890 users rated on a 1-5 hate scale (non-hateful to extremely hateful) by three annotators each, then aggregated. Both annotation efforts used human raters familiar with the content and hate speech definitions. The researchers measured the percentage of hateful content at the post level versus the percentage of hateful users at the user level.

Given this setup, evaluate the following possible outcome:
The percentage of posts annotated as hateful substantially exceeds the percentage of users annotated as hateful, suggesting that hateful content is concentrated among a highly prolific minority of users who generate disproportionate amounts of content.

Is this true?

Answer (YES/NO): YES